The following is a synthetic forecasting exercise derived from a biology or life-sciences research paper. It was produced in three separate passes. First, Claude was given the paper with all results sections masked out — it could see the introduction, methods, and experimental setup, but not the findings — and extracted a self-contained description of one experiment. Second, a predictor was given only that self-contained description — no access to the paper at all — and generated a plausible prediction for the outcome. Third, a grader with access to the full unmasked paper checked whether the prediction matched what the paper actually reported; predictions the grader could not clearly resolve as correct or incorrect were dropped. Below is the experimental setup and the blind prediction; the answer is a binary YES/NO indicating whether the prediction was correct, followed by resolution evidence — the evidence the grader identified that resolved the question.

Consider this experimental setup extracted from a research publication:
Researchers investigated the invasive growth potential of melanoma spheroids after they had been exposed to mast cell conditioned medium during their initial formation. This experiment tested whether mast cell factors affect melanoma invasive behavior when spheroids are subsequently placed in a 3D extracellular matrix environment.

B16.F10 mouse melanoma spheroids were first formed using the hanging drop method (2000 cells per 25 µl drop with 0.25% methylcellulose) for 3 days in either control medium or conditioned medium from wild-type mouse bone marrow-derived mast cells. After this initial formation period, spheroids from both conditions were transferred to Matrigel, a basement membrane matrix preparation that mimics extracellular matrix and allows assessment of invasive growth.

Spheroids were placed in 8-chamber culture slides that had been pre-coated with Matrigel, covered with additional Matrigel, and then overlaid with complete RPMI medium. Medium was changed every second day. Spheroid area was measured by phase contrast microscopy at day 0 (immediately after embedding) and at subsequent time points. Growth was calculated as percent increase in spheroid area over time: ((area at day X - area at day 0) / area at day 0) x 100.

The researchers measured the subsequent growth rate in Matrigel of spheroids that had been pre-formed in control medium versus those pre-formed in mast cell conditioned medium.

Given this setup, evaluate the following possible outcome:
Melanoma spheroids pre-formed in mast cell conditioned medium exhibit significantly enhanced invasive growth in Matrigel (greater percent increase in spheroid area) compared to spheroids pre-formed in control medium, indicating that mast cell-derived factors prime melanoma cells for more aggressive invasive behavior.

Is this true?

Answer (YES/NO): NO